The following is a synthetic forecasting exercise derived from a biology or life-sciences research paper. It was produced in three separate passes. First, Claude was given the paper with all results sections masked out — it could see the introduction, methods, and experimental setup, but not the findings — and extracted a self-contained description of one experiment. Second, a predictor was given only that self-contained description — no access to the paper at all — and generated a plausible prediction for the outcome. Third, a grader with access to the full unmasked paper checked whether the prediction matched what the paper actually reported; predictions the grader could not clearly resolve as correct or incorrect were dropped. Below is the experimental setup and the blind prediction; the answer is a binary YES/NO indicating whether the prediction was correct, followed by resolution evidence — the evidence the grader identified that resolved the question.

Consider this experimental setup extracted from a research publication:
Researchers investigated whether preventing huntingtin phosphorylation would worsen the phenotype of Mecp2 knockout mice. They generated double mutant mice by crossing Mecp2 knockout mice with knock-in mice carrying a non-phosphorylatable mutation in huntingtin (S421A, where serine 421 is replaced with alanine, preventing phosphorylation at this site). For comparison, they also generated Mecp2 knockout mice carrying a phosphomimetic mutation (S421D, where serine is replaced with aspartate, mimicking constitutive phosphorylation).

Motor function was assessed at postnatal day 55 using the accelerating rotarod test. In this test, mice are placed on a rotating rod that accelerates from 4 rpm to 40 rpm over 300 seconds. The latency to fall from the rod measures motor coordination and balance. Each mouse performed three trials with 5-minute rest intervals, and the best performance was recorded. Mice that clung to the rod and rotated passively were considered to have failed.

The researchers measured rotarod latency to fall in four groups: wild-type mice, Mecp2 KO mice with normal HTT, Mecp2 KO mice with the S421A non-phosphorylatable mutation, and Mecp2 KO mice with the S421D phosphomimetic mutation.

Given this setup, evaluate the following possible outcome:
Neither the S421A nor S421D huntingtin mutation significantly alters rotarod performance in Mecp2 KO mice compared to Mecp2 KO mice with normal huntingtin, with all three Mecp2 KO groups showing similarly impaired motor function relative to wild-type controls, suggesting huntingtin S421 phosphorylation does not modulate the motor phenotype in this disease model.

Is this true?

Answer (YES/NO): NO